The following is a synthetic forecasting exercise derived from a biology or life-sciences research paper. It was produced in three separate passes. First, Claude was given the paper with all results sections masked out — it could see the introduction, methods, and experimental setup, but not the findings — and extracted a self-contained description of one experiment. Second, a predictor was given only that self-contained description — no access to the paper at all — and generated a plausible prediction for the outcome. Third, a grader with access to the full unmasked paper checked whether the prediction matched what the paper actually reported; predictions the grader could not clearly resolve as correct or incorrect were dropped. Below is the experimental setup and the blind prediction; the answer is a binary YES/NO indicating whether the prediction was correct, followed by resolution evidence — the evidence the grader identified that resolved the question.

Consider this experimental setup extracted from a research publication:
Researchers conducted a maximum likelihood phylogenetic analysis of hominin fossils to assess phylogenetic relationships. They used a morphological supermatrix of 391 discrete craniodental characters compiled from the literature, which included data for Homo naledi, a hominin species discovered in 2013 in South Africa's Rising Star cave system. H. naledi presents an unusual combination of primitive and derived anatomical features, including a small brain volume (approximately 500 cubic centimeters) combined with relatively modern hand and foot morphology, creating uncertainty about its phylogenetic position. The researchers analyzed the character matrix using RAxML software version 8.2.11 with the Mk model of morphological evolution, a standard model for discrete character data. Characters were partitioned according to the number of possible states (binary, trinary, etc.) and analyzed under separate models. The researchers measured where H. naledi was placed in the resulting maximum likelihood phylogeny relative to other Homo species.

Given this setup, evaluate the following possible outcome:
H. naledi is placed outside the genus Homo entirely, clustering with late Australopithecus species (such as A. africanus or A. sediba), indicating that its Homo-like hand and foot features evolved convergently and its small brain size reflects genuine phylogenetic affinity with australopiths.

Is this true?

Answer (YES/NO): NO